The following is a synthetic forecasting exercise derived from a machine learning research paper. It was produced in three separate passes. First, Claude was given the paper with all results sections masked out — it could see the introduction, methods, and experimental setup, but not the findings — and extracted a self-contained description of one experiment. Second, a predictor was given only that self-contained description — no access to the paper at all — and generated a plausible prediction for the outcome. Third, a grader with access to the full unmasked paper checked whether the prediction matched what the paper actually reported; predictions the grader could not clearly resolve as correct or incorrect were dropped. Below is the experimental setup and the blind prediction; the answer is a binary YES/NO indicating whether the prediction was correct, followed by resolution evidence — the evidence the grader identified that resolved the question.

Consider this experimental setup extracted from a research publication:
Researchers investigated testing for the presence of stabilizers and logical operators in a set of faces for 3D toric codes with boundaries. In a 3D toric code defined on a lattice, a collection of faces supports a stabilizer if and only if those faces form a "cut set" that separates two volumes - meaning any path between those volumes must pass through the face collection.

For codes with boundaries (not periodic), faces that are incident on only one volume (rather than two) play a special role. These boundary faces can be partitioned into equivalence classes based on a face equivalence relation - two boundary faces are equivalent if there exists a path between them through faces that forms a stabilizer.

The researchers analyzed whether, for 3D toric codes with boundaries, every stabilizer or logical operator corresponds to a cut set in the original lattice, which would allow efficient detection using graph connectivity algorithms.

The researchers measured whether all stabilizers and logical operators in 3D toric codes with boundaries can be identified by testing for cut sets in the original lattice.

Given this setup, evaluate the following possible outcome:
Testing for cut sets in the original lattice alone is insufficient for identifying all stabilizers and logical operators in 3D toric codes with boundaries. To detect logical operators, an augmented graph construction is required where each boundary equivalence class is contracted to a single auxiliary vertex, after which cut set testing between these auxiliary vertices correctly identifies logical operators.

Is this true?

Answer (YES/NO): NO